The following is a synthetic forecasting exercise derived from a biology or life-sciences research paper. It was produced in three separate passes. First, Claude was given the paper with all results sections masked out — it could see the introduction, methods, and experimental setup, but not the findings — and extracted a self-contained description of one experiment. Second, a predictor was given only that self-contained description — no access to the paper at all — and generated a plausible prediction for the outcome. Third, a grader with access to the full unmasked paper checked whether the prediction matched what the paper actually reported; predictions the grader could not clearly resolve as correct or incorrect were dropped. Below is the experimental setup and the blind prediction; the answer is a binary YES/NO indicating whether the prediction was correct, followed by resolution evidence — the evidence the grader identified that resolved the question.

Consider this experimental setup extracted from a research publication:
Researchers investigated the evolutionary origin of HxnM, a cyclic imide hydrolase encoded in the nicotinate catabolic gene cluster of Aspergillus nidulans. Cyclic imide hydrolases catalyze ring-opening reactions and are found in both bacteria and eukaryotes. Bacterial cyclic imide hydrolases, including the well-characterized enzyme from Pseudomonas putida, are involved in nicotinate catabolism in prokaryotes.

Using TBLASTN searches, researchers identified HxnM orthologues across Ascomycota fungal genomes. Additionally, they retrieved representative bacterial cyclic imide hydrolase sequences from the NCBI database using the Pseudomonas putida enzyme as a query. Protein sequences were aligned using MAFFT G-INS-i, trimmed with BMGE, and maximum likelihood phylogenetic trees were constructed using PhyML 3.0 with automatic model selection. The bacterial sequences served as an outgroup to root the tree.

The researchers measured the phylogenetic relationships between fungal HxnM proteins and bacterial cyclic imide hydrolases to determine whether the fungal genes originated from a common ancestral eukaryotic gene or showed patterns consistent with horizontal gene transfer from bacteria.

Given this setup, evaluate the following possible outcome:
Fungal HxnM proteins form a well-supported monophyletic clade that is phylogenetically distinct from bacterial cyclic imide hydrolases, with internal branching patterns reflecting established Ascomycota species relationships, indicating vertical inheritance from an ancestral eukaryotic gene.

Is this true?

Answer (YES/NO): NO